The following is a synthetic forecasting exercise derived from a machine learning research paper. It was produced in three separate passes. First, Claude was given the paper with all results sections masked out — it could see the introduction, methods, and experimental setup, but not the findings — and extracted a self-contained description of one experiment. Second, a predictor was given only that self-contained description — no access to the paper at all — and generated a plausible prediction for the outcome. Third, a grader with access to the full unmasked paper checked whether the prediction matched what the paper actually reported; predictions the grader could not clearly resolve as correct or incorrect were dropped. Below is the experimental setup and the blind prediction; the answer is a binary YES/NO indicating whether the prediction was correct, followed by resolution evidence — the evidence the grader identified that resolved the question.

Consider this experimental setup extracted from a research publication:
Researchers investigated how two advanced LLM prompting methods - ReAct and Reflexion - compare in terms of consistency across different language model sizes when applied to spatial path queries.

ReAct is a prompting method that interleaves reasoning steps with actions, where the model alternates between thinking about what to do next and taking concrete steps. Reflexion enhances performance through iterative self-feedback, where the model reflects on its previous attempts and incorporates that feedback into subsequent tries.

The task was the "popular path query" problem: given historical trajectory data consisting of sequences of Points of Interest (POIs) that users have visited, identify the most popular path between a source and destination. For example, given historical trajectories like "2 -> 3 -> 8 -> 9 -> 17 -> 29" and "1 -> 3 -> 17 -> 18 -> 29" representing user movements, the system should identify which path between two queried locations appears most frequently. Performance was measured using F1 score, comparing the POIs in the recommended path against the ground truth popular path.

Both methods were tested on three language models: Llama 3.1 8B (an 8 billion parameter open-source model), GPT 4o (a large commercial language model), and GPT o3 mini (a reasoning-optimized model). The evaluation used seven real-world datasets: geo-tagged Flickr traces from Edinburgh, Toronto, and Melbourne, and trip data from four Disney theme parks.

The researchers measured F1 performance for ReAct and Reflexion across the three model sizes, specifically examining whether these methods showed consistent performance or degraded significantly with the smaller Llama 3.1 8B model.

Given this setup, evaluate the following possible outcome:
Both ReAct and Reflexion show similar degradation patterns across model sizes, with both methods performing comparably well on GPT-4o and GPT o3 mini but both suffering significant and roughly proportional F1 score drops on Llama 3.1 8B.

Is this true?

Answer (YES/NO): NO